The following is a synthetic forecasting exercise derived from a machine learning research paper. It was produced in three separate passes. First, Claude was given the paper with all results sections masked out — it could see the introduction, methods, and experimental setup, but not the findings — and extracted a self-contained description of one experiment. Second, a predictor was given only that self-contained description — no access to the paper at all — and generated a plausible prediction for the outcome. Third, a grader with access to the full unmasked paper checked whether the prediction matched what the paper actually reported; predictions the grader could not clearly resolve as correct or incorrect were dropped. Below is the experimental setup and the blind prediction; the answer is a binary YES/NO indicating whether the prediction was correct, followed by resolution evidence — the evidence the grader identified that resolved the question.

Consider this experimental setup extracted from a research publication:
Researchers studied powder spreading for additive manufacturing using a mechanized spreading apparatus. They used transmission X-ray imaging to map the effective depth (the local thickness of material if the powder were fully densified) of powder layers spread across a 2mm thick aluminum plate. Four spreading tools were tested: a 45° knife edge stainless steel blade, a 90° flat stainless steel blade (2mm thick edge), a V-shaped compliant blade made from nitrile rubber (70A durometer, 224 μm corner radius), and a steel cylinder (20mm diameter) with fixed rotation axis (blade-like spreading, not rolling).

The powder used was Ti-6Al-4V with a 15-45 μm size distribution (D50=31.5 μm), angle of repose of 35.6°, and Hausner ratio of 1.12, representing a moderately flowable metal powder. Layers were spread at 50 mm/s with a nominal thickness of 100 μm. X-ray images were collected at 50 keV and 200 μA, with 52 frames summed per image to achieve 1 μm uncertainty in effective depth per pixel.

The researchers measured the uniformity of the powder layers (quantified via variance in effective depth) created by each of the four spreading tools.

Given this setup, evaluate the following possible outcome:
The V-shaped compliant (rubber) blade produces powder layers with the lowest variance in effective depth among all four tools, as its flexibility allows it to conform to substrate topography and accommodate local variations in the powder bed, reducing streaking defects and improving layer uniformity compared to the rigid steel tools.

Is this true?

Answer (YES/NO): NO